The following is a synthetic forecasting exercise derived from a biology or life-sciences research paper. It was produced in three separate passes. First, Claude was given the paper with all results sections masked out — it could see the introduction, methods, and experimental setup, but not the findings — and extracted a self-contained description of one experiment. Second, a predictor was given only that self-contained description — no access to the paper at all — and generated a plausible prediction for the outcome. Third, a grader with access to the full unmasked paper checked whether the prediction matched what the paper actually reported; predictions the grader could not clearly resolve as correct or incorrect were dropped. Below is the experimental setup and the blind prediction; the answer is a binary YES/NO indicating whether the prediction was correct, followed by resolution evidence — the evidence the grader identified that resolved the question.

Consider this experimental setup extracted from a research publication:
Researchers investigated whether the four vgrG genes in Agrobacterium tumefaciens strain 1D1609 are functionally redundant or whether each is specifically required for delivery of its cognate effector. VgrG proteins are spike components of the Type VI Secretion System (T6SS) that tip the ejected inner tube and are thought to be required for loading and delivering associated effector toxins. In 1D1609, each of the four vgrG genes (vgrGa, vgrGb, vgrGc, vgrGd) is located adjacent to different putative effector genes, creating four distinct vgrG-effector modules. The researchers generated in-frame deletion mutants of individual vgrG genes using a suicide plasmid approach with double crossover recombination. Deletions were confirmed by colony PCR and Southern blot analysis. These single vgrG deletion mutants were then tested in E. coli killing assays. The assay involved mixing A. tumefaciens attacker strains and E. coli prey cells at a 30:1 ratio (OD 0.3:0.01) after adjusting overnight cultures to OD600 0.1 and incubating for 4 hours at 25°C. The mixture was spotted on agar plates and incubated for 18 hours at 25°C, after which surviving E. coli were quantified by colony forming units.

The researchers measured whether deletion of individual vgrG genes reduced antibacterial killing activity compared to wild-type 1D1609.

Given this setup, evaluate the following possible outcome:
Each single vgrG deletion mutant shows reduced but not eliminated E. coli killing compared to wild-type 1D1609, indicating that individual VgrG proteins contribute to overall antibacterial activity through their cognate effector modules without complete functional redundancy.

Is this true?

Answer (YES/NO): NO